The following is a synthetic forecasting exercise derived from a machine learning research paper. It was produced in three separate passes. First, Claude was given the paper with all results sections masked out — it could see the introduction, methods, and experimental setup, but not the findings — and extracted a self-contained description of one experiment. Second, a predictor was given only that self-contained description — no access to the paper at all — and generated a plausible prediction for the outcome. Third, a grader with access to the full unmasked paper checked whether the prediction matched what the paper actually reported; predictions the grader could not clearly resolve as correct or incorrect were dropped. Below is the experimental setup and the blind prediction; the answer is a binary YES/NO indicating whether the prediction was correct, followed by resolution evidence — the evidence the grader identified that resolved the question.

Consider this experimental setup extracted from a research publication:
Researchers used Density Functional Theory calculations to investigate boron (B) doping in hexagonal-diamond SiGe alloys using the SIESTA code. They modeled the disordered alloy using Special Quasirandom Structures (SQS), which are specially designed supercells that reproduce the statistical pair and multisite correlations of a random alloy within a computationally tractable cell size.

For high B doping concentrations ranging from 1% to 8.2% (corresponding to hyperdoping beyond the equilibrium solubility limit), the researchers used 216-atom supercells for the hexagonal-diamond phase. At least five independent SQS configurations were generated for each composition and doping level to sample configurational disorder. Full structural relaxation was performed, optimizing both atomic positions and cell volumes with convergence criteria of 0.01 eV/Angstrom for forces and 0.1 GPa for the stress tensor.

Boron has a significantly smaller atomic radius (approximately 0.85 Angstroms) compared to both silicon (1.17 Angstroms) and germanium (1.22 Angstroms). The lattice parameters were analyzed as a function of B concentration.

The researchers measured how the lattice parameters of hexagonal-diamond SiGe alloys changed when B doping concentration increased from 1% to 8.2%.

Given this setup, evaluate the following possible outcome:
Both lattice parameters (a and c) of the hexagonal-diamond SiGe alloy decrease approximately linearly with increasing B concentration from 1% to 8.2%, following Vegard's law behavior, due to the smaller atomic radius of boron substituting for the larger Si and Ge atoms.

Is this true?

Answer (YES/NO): YES